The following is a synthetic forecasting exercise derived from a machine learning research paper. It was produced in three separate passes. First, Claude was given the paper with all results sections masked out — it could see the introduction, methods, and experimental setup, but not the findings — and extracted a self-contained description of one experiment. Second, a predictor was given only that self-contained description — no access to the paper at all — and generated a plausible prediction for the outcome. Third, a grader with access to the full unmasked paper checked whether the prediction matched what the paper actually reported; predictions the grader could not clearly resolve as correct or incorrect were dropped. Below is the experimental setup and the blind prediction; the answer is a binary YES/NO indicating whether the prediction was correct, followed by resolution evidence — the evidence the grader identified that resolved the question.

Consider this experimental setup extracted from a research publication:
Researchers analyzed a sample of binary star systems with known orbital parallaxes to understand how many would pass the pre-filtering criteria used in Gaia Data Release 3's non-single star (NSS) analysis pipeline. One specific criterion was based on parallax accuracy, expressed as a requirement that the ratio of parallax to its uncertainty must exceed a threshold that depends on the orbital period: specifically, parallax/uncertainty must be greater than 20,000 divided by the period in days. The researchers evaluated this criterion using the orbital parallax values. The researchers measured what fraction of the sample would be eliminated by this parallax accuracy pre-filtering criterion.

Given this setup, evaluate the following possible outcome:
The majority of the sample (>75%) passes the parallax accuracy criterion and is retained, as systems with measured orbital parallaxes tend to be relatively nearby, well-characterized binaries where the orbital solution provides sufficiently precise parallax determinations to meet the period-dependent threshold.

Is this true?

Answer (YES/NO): NO